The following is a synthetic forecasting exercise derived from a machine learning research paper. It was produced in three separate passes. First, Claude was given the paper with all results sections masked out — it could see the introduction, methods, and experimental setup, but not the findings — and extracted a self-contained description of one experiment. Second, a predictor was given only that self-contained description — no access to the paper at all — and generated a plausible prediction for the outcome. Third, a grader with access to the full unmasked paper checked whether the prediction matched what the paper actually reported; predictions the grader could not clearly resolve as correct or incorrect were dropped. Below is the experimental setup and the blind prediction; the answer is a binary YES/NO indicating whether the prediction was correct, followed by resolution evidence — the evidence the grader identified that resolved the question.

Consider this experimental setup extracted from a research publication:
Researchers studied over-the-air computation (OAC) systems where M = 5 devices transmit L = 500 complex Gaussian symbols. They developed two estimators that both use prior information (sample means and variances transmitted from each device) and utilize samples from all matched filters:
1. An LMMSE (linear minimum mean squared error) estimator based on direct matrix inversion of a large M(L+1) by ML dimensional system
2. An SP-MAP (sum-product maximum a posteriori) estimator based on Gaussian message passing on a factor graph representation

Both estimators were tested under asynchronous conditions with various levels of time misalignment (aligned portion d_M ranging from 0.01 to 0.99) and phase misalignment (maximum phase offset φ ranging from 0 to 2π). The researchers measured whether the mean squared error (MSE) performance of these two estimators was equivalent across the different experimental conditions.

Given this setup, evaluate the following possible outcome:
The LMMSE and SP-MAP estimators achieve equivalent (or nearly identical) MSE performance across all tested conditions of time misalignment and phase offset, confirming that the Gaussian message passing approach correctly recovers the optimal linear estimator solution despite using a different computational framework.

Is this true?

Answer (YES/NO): YES